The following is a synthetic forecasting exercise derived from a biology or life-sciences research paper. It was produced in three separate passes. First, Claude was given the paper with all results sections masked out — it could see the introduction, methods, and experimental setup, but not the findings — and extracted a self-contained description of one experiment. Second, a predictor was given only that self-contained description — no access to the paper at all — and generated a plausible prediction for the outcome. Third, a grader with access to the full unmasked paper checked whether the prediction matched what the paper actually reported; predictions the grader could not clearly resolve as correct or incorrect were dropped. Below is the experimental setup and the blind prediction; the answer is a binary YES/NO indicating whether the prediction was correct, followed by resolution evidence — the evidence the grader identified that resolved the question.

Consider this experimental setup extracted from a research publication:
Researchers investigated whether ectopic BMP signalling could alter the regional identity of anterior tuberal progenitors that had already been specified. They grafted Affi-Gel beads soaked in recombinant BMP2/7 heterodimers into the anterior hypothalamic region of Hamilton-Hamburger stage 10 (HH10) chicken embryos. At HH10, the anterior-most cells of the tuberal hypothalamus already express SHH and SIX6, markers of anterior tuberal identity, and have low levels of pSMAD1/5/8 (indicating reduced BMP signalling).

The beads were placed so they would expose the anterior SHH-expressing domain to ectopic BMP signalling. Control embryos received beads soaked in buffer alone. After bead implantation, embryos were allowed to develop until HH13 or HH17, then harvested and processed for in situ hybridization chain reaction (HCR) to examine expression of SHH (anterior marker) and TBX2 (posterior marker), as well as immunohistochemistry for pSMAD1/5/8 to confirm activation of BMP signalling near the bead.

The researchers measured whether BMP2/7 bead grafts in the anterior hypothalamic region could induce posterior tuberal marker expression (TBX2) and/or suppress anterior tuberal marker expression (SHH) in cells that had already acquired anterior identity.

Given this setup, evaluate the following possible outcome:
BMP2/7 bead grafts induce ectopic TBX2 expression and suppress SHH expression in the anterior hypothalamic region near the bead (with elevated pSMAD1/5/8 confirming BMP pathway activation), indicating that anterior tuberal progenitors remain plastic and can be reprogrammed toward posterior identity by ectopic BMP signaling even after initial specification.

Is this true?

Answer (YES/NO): YES